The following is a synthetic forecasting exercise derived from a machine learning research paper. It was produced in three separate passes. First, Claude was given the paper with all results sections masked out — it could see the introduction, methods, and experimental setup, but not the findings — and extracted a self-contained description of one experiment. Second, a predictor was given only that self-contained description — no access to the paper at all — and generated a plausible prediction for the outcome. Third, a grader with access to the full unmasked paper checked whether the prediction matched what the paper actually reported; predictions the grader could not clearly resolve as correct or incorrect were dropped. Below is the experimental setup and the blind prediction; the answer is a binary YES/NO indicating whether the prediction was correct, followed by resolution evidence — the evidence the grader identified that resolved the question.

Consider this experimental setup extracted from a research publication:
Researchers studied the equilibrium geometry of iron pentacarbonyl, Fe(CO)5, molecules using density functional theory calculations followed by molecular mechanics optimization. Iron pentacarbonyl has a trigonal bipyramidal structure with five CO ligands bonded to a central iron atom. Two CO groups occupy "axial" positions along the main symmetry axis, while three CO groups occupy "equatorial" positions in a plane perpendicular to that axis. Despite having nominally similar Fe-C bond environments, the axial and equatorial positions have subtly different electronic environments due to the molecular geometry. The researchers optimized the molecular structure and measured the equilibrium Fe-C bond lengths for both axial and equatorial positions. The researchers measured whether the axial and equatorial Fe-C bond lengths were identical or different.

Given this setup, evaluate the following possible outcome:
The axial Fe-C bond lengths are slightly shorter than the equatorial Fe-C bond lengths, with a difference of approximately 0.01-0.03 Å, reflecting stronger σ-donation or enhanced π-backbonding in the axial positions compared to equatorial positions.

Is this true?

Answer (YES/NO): YES